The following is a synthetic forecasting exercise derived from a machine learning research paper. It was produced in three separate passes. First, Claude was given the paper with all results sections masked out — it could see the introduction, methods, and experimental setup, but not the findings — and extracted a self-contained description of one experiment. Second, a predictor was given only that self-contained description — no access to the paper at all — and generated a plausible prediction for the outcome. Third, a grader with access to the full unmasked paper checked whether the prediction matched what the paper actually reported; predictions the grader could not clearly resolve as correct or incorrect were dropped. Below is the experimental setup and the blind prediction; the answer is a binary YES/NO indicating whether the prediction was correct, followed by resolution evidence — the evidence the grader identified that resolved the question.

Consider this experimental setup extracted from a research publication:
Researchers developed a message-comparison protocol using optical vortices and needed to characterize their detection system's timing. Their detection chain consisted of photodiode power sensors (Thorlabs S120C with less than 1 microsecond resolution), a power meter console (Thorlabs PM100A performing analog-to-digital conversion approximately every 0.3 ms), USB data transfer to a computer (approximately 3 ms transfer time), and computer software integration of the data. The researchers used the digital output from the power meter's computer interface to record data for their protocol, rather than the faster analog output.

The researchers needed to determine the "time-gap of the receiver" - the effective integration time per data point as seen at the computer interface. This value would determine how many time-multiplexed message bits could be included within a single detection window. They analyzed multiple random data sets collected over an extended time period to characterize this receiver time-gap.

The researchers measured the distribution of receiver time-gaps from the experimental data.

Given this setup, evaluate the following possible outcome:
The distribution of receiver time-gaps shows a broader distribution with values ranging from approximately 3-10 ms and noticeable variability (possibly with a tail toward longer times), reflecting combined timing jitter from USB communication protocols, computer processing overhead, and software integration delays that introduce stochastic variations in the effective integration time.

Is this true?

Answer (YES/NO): NO